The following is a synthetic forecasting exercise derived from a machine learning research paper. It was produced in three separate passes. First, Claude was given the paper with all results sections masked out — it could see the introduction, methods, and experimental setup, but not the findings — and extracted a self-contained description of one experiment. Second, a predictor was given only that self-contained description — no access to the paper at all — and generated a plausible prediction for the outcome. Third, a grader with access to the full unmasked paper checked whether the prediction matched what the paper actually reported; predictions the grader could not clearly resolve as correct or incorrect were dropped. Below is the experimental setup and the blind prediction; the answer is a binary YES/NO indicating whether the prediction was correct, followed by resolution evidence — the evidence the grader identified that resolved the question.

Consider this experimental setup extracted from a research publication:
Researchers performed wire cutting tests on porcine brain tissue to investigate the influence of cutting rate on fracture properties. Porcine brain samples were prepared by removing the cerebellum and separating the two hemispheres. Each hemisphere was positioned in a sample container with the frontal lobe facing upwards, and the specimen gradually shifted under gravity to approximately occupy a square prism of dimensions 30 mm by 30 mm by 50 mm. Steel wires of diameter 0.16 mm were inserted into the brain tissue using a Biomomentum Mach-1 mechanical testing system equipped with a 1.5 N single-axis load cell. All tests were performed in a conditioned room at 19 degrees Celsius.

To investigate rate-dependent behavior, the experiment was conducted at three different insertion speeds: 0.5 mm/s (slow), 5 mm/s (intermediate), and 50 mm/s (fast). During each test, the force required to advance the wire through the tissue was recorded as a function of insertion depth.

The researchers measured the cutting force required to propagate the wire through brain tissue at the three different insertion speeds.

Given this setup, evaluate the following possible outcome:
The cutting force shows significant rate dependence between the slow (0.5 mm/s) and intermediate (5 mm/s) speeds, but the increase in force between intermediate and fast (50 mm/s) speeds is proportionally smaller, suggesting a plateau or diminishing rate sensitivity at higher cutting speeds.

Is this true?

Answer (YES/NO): NO